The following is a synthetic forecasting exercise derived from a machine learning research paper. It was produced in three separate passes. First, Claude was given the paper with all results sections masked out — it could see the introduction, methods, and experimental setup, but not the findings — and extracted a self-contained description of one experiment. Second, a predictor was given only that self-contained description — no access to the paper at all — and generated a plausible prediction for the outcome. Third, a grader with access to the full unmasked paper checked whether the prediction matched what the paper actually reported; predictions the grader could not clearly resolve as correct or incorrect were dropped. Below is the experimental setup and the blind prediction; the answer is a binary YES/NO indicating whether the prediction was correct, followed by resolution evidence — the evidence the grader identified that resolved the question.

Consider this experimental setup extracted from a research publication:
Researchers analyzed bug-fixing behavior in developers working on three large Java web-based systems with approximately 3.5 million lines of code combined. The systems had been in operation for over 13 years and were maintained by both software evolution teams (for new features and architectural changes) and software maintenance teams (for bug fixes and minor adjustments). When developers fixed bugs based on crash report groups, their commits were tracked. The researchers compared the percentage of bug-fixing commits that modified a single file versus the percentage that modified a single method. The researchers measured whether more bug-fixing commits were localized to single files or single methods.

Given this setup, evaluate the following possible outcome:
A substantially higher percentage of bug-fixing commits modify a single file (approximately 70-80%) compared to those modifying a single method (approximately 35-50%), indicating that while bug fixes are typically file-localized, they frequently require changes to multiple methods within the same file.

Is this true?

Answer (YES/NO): NO